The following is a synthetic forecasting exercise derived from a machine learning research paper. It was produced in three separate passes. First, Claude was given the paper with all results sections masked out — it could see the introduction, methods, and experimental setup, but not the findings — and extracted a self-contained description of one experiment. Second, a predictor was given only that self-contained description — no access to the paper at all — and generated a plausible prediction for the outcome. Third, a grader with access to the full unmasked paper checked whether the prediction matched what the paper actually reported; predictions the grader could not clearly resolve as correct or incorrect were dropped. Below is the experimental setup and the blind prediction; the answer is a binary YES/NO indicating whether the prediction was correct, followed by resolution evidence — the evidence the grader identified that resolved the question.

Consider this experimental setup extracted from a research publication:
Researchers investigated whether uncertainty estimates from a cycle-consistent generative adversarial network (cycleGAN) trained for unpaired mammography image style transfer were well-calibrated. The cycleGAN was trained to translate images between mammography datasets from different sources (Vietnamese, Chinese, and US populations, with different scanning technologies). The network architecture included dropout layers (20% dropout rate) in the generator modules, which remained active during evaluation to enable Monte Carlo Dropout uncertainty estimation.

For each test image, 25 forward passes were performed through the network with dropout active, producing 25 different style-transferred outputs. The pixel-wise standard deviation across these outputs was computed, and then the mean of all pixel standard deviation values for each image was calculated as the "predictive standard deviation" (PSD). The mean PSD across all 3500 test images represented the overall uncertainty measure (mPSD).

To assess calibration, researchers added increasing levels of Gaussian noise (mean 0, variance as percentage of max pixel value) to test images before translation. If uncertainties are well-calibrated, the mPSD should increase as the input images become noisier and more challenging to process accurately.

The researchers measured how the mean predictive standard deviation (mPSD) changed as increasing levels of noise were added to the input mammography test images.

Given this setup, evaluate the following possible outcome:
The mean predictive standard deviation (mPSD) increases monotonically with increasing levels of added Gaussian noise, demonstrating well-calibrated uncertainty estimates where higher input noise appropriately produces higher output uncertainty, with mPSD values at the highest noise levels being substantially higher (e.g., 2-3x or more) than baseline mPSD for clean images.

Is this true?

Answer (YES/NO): NO